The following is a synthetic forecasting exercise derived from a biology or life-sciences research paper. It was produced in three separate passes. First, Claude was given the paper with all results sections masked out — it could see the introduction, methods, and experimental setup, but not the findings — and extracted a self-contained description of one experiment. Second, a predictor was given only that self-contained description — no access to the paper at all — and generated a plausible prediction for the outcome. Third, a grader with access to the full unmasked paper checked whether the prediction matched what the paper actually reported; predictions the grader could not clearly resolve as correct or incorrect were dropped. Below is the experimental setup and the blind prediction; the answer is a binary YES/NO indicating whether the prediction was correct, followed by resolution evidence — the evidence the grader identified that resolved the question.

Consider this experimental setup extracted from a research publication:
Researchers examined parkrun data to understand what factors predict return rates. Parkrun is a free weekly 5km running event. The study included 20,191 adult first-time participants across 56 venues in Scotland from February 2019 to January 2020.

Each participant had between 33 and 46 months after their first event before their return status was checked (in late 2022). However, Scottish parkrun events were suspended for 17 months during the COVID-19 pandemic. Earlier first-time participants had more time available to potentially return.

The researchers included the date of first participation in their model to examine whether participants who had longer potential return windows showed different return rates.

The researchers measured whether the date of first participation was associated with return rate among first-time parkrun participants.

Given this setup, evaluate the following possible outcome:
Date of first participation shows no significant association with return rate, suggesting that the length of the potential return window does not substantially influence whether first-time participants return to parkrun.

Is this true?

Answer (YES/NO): NO